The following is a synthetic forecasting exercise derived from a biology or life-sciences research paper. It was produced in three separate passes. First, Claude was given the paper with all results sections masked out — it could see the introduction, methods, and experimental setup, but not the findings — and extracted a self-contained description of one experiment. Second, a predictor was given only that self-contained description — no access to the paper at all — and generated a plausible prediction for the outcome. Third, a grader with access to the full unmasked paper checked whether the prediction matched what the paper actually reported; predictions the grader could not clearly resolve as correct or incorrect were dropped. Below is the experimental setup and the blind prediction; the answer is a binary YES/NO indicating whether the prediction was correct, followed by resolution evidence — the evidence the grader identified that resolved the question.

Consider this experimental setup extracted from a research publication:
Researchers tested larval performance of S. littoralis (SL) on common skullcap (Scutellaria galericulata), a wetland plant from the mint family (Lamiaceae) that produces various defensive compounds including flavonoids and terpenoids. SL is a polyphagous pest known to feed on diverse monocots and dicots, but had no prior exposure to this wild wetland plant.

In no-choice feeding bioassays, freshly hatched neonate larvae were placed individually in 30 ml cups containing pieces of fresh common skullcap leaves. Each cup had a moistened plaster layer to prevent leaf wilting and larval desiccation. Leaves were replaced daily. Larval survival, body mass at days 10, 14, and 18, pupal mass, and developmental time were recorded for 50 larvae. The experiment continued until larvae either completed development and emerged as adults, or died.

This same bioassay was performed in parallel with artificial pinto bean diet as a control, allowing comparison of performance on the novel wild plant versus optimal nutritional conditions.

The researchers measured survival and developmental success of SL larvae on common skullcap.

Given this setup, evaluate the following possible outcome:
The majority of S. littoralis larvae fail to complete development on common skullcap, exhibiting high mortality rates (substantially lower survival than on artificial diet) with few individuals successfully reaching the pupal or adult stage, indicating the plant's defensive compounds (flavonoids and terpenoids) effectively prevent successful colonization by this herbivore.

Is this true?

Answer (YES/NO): YES